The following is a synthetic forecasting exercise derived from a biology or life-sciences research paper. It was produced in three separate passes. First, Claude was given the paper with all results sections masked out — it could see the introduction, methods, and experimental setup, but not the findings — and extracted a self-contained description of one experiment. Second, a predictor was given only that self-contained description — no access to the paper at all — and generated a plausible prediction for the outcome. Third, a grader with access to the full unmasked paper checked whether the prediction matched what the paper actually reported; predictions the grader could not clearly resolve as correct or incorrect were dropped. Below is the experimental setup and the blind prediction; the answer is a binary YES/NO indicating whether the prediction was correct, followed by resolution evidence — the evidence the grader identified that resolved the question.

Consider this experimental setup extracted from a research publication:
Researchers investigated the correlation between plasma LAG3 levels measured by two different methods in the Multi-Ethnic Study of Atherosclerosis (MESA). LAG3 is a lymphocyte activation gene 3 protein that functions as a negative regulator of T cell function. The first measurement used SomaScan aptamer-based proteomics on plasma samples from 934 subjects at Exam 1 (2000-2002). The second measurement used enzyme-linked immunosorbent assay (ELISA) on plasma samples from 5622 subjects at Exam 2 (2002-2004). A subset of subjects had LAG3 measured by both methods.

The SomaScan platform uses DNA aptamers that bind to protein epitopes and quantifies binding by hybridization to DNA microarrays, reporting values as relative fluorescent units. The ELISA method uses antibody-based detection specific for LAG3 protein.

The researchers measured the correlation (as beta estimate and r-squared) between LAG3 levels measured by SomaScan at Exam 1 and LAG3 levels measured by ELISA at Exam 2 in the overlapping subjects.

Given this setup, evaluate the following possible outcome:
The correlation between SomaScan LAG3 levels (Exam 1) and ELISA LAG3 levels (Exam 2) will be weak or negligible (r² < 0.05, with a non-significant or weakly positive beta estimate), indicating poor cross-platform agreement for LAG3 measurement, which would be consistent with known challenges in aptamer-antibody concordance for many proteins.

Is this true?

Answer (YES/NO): YES